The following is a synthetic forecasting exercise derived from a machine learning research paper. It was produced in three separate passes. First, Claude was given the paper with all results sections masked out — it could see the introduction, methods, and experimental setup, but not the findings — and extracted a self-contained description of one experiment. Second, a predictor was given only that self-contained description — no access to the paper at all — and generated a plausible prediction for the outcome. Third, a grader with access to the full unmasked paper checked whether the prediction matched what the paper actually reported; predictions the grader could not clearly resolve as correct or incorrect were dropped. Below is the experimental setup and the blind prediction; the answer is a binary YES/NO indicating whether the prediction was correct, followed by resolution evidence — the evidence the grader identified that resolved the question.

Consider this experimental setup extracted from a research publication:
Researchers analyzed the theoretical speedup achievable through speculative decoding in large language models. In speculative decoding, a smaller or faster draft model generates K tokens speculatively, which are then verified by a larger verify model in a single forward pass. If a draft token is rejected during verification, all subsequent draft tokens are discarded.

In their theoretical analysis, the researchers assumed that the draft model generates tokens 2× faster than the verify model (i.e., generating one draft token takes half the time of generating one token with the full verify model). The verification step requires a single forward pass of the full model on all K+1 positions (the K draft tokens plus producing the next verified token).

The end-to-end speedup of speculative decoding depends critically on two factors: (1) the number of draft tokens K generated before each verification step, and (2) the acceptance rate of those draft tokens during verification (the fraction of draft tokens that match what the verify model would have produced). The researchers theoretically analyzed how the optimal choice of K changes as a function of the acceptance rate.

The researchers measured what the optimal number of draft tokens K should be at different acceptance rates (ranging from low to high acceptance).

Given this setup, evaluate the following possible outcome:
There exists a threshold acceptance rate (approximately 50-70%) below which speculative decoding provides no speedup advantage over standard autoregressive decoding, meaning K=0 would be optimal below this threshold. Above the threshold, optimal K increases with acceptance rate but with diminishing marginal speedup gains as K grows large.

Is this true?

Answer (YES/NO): NO